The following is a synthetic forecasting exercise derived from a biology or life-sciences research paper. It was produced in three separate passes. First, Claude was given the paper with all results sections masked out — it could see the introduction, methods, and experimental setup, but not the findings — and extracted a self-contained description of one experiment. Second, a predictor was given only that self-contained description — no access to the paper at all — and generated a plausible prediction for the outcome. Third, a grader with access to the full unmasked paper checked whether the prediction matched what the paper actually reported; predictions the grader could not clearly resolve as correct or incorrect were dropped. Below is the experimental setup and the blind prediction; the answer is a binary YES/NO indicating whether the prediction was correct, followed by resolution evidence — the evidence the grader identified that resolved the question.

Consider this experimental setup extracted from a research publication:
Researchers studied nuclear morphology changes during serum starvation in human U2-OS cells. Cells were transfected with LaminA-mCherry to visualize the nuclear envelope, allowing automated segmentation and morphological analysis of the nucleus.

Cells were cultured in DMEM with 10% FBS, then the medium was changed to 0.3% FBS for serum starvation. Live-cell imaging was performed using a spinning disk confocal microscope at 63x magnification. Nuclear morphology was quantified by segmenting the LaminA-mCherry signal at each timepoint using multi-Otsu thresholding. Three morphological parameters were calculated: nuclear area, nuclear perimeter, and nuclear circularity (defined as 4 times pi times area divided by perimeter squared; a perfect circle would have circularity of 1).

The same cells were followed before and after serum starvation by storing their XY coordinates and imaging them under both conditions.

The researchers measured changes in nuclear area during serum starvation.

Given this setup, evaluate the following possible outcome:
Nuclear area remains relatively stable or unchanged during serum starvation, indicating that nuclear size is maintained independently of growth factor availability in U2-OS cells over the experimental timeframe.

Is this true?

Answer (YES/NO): NO